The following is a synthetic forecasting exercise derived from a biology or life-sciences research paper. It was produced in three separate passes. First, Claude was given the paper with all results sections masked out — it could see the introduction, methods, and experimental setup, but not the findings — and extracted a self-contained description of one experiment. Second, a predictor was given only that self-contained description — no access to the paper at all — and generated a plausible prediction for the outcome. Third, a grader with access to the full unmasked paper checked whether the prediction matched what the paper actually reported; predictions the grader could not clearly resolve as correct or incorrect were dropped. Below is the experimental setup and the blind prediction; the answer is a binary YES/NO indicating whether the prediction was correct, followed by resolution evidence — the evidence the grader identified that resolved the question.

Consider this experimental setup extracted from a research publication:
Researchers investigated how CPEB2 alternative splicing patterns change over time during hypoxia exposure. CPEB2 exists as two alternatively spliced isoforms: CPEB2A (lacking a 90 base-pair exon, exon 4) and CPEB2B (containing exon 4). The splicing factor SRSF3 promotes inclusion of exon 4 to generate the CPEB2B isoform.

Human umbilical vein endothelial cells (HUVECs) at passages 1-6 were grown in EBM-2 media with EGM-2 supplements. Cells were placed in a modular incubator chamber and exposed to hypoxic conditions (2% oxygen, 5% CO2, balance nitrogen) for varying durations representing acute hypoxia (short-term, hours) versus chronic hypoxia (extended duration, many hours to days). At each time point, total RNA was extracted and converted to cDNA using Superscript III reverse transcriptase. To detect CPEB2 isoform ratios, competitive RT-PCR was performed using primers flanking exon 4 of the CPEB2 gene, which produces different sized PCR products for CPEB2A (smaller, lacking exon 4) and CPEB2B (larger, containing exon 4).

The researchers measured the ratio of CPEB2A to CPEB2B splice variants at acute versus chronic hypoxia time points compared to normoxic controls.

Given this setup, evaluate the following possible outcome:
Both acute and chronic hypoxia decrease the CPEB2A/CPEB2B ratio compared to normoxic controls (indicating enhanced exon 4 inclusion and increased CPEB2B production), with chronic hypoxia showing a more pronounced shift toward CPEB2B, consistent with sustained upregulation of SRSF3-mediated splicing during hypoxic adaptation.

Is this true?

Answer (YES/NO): NO